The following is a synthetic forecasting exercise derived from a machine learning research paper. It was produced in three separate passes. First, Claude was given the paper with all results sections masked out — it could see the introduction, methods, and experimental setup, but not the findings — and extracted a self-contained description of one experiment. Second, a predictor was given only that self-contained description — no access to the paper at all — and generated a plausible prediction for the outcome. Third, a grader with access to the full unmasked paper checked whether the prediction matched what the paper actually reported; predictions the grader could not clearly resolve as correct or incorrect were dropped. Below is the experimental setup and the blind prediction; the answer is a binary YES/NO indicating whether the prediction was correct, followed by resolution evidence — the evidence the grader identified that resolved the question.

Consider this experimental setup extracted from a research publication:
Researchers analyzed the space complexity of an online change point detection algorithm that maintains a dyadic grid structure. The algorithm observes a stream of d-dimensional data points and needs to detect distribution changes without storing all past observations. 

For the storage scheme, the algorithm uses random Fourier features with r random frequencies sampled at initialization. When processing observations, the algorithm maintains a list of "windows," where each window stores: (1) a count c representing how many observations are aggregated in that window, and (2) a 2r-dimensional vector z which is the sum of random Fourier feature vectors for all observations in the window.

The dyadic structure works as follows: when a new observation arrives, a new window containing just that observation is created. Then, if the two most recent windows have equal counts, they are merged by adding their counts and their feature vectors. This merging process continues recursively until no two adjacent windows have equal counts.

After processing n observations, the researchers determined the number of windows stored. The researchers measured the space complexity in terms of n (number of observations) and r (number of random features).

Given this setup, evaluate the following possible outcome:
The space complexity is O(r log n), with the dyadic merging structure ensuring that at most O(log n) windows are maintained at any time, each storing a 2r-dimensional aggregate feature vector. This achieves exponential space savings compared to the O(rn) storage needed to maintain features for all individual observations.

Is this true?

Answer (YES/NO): YES